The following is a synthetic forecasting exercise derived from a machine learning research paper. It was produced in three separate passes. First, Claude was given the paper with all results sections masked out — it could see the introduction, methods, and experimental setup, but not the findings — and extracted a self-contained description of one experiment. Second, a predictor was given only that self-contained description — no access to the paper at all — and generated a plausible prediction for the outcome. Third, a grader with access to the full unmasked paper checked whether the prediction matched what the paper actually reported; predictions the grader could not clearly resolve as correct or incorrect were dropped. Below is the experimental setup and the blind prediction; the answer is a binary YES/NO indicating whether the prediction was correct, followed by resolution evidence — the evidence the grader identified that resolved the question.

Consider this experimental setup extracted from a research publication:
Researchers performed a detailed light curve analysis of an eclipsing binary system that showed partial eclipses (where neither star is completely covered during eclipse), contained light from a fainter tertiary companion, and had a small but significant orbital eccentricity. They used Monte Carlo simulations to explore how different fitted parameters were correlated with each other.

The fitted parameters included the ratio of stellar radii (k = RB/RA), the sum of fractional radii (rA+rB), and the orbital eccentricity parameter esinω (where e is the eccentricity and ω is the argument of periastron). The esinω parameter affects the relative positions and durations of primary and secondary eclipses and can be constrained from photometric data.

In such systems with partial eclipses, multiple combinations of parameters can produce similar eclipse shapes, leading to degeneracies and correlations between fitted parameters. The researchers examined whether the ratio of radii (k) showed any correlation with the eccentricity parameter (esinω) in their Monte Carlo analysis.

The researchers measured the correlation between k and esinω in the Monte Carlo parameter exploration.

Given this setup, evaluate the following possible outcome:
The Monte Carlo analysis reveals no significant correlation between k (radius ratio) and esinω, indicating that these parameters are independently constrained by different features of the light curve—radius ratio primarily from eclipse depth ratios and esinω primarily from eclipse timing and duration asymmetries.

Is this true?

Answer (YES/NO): NO